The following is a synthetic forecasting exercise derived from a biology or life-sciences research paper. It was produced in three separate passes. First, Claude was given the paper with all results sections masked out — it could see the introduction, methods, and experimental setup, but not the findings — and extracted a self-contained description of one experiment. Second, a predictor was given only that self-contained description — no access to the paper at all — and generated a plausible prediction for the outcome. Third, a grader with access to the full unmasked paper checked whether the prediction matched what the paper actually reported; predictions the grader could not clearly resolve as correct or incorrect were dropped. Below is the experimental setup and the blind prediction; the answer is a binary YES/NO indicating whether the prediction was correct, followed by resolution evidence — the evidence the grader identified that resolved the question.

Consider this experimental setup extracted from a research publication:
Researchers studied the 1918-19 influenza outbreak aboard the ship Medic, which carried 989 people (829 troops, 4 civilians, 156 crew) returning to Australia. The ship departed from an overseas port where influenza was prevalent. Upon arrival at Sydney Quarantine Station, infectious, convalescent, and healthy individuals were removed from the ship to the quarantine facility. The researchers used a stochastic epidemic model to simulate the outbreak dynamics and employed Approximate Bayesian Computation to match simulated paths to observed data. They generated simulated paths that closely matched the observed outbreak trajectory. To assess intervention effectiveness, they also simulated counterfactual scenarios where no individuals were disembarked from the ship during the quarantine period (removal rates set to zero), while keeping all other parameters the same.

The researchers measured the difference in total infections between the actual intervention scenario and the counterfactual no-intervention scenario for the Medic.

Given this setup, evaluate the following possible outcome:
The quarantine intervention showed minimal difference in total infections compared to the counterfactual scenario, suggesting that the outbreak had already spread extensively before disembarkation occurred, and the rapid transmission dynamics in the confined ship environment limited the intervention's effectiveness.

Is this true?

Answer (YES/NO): NO